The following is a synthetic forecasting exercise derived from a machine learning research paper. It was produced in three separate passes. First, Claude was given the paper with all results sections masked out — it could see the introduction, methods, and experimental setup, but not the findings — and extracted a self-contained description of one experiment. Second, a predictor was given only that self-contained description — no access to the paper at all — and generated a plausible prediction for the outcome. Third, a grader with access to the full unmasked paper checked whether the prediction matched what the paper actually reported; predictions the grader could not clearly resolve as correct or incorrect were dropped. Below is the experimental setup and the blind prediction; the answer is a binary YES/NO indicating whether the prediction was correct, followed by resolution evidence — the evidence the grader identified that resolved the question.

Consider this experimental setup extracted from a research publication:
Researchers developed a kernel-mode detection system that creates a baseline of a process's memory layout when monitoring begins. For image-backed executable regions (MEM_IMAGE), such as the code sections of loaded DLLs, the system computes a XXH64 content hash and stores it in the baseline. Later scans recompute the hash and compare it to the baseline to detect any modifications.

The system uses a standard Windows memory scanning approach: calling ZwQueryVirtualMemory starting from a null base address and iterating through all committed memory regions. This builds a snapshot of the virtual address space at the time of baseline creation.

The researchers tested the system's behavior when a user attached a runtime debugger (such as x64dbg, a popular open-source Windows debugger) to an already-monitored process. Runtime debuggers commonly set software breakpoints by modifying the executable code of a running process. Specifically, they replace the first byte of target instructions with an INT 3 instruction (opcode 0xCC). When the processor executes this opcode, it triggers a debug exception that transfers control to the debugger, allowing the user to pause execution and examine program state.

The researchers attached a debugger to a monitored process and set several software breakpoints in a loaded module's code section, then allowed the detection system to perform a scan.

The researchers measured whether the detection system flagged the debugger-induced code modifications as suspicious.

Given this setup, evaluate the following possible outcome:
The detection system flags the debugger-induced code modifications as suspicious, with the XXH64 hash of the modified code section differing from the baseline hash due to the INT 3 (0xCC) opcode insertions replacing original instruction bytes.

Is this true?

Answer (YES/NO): YES